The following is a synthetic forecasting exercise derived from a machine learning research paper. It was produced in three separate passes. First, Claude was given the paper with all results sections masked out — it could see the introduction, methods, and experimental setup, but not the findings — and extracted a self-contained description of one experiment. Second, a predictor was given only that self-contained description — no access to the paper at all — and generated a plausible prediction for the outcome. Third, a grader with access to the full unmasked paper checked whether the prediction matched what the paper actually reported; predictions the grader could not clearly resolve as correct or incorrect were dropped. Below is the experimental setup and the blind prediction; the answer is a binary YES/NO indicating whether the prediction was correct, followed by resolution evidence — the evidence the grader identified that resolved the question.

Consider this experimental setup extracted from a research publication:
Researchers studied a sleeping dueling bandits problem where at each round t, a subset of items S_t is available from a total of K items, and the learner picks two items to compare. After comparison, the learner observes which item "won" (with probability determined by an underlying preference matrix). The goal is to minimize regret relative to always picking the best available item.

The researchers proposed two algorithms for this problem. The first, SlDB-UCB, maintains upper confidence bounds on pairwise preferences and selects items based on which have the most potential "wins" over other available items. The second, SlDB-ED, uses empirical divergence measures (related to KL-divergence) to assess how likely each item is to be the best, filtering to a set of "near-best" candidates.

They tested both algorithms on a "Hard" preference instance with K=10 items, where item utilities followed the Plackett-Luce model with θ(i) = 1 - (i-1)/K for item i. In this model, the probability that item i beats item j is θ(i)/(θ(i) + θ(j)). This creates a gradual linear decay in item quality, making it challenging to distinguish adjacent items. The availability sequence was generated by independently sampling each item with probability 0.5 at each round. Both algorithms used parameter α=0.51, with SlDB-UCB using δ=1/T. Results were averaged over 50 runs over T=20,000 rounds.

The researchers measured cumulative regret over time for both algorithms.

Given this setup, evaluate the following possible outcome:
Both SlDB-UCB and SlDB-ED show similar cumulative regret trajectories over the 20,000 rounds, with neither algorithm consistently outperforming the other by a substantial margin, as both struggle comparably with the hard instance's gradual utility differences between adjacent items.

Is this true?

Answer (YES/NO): YES